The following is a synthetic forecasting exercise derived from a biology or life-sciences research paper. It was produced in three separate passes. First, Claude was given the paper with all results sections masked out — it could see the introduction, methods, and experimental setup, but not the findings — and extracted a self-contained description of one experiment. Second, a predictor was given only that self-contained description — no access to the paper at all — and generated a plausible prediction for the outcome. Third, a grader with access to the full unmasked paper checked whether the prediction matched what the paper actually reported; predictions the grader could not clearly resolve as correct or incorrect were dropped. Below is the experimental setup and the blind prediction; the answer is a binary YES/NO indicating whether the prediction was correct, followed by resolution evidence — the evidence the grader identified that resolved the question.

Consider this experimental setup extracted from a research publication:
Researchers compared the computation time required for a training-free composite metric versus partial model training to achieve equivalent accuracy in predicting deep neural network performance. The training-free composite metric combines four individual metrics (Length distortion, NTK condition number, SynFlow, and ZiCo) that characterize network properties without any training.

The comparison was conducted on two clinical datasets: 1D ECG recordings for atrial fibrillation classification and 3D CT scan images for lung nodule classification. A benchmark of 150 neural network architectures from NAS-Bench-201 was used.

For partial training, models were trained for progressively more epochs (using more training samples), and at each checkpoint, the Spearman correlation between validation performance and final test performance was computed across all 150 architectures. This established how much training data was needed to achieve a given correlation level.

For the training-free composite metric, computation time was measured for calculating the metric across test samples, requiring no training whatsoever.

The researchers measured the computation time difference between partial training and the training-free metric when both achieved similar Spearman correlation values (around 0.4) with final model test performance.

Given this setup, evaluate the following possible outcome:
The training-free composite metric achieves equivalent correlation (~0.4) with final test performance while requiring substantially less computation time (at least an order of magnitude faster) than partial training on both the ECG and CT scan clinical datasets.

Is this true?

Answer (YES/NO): YES